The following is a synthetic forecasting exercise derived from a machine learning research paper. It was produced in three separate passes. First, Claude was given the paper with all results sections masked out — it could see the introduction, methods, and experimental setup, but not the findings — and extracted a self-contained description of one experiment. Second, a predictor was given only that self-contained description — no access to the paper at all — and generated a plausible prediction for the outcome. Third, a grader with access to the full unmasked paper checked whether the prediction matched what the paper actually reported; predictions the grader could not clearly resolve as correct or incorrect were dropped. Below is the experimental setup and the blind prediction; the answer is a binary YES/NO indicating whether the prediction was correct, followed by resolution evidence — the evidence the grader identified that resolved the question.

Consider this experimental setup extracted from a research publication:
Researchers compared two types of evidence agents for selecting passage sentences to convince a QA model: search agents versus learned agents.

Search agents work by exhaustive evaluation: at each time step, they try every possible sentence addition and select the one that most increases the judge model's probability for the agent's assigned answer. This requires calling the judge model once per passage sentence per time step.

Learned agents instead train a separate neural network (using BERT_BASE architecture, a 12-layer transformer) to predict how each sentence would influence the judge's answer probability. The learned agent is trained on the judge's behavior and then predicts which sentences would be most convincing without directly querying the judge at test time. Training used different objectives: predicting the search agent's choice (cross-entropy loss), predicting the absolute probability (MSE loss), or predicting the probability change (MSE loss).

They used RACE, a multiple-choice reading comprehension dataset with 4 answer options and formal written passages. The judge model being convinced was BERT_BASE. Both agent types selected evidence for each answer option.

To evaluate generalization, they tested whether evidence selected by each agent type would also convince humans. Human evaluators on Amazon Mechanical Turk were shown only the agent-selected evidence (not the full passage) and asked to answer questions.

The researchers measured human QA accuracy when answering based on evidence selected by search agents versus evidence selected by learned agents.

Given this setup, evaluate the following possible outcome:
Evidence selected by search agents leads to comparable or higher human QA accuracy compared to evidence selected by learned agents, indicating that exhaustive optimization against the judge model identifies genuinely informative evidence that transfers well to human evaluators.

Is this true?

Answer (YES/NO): NO